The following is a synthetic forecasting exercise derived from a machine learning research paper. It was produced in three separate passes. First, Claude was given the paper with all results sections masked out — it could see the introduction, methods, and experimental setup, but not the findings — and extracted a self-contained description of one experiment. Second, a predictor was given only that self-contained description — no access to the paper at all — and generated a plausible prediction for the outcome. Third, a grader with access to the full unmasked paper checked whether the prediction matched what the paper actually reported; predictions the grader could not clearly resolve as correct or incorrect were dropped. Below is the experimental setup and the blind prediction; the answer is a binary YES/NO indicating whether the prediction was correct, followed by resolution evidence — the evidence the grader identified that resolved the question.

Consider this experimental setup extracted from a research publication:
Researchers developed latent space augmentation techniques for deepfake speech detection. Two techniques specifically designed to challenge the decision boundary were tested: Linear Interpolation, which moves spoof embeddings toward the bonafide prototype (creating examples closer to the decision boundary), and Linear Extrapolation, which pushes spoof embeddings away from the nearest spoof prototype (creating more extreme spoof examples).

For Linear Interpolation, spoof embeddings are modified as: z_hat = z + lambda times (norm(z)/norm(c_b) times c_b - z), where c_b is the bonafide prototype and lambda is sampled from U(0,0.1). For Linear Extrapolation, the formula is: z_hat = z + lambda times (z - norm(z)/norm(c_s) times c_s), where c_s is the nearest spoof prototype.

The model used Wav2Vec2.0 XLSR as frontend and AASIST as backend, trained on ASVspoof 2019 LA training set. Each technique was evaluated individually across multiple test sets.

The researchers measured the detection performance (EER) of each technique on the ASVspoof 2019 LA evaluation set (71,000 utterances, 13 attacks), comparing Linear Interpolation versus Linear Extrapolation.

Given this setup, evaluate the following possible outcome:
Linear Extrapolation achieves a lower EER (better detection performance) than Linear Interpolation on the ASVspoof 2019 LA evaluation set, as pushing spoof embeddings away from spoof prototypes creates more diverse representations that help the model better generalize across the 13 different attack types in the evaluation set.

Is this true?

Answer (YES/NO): YES